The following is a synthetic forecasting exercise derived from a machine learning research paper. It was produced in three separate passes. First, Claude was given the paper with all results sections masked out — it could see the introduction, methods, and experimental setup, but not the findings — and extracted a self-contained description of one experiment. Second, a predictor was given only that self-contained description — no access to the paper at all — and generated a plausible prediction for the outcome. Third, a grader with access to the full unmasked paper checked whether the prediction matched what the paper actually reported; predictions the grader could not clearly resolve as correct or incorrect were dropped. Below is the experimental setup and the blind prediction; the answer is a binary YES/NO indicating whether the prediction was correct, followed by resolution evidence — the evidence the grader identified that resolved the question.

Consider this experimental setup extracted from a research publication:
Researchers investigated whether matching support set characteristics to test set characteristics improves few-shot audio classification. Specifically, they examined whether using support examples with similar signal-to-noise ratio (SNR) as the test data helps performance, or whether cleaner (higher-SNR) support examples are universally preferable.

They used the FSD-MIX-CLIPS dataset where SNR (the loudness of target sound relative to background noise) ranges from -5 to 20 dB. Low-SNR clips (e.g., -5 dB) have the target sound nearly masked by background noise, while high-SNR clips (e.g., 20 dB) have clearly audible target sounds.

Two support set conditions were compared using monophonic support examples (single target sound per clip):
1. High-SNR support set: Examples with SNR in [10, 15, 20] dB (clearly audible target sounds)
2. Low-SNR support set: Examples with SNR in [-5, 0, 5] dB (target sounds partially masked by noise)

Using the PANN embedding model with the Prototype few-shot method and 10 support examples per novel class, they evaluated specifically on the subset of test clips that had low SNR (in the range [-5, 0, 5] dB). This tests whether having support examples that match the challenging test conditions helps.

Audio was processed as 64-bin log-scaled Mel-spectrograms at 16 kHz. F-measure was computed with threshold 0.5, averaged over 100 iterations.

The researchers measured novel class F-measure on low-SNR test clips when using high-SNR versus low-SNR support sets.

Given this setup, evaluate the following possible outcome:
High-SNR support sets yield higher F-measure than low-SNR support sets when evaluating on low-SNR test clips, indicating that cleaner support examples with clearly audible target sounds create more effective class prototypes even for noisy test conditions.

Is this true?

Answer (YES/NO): NO